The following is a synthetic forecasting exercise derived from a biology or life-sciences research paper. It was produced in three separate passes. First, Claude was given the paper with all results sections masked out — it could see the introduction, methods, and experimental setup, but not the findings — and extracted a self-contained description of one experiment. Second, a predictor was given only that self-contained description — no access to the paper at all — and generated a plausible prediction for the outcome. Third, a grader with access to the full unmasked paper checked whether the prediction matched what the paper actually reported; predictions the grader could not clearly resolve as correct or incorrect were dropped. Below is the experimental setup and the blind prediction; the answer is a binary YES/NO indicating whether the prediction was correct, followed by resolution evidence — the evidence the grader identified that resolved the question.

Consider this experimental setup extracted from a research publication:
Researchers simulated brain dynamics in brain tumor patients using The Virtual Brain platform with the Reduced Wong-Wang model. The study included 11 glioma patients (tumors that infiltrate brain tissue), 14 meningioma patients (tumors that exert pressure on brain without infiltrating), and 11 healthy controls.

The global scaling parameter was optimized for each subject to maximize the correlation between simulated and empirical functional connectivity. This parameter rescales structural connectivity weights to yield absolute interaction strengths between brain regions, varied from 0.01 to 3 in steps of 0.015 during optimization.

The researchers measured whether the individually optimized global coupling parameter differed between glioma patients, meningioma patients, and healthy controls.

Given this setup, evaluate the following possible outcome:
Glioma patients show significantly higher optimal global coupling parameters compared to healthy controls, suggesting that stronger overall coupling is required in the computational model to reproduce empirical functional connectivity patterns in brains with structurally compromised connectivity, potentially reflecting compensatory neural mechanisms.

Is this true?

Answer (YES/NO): NO